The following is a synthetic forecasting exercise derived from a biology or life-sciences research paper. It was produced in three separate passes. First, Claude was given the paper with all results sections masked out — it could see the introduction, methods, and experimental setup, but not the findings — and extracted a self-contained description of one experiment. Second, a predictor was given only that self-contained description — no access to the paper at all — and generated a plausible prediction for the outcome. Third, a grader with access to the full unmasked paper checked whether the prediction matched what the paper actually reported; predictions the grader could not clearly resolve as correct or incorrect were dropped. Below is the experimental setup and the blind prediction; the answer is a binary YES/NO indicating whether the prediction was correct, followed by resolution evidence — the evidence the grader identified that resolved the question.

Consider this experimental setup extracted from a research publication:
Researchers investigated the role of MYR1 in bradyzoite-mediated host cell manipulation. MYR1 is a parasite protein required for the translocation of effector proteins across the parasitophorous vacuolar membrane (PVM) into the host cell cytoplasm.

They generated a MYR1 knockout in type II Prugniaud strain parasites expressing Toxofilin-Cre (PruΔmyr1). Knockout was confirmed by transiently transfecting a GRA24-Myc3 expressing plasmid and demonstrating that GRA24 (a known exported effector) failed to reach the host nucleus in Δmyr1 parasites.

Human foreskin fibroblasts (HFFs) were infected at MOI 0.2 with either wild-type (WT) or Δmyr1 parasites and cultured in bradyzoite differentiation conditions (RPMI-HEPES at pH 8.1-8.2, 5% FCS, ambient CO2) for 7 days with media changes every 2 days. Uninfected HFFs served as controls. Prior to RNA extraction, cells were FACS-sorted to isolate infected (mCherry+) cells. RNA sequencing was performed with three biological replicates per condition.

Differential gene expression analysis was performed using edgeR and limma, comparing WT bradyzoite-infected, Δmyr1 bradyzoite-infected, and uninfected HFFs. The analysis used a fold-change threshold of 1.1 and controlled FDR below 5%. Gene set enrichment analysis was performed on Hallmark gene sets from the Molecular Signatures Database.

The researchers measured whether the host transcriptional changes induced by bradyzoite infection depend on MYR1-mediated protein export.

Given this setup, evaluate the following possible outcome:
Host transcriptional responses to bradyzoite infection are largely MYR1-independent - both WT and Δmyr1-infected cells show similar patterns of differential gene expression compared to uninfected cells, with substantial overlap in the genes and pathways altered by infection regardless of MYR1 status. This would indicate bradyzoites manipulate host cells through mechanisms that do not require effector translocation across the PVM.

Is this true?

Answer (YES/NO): NO